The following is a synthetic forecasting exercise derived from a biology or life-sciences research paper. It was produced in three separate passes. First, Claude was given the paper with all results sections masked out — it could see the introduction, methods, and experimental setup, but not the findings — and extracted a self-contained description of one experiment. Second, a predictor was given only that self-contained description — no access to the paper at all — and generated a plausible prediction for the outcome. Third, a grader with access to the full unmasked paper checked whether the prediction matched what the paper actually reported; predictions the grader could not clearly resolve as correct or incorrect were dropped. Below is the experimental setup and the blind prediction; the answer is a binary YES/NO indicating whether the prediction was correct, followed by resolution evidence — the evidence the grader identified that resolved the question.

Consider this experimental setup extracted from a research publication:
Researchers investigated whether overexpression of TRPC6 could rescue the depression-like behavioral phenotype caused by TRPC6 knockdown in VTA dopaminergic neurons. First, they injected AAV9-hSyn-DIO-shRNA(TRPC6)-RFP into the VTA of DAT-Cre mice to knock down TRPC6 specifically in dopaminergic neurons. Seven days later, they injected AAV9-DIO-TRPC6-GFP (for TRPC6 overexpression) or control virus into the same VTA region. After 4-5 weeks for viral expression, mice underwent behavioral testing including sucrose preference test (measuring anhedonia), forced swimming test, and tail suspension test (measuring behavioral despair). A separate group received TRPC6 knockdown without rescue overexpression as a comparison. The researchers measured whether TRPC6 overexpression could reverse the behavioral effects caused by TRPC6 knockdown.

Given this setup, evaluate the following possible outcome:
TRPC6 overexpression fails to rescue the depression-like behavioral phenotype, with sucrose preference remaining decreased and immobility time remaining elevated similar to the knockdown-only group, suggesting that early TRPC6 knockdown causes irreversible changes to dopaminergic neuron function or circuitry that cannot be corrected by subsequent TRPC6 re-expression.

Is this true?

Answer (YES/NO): NO